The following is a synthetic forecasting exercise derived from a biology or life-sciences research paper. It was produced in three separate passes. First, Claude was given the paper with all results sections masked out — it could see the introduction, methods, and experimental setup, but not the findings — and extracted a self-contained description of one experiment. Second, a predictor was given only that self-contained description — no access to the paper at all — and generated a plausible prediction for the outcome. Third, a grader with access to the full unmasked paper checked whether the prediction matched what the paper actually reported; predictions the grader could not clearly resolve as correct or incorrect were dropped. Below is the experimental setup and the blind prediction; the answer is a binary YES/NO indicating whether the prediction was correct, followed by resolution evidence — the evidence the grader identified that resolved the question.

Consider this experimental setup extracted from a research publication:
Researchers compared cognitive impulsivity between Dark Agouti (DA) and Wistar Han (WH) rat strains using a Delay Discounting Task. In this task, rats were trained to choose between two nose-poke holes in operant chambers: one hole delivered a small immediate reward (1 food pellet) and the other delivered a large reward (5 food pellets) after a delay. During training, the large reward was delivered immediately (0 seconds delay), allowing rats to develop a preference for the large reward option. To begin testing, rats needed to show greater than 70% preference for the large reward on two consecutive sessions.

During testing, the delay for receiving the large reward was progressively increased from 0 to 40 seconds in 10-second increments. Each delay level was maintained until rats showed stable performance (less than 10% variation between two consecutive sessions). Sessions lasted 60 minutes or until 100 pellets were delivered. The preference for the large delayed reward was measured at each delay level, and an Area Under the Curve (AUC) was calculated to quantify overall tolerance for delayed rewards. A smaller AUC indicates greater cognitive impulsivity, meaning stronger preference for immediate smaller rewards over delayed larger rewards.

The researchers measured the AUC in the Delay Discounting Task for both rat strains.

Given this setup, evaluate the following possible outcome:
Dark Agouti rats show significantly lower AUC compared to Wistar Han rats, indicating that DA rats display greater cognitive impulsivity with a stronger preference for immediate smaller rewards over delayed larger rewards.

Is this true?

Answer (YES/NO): NO